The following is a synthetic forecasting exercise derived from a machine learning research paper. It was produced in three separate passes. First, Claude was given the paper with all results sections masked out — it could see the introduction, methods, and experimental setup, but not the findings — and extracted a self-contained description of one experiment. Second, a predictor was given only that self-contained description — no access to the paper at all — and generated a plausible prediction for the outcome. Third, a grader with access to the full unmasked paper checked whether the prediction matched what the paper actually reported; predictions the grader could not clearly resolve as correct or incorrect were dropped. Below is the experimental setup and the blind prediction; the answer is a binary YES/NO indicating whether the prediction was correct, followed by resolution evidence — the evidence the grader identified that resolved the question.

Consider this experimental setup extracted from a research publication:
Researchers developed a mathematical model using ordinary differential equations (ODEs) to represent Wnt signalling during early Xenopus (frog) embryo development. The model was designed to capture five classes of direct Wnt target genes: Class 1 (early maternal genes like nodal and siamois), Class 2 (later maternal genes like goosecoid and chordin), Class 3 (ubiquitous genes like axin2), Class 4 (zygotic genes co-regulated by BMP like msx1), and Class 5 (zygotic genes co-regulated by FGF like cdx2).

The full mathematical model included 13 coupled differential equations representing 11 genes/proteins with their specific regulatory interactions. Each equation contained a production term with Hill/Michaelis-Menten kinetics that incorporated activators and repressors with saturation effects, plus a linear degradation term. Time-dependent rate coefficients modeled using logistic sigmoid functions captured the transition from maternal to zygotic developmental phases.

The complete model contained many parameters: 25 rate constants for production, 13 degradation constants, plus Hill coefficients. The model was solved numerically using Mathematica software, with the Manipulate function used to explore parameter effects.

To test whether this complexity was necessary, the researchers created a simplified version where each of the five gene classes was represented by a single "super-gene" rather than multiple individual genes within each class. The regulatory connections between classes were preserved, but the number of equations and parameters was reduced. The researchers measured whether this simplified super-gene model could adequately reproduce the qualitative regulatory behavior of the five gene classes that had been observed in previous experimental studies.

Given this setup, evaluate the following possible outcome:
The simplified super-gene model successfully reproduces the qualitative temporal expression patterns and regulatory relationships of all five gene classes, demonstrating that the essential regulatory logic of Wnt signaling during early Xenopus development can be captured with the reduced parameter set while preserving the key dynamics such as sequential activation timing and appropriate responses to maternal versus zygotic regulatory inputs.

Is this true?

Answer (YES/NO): YES